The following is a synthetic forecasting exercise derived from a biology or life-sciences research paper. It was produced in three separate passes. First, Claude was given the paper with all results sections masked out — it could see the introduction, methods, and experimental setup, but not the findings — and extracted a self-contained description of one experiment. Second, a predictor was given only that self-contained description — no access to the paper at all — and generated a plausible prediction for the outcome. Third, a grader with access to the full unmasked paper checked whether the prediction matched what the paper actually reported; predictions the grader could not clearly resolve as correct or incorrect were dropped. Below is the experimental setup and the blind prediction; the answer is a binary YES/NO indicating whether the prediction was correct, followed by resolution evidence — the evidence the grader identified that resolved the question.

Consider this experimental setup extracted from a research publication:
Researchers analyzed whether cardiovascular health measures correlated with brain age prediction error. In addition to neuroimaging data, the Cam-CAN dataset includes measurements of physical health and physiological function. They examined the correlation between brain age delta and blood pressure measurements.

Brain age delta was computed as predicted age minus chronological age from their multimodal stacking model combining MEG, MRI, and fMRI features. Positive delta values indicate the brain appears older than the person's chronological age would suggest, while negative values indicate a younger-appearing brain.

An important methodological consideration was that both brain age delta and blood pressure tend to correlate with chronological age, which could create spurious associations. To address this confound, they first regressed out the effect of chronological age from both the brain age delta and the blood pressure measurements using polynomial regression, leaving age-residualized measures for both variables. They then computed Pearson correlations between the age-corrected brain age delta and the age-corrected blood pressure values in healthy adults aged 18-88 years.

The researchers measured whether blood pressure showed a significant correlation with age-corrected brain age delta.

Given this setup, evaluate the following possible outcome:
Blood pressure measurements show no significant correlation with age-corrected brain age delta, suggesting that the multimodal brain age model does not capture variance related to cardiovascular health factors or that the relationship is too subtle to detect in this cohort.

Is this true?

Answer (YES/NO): NO